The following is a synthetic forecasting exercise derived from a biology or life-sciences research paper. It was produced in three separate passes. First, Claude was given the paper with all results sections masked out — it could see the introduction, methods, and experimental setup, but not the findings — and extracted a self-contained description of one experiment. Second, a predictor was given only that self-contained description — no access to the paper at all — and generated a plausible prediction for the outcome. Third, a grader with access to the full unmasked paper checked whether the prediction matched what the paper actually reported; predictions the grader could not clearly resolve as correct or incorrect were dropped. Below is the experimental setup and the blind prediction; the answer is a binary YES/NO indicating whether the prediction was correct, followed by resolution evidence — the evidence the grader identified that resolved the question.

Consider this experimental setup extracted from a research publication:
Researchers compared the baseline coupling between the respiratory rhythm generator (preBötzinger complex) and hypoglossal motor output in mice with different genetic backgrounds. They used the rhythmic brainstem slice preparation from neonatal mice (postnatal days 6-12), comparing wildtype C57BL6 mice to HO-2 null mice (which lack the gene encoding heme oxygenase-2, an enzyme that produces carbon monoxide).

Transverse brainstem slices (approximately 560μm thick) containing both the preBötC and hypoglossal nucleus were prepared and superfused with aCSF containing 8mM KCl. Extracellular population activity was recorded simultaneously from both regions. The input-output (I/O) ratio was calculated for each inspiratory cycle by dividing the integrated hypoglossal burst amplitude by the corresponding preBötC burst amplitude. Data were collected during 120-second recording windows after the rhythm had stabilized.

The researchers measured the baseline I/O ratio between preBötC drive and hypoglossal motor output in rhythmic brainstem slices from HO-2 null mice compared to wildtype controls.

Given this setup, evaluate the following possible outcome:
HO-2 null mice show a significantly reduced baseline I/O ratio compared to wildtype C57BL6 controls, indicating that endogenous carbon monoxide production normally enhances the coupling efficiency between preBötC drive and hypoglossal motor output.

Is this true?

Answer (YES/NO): YES